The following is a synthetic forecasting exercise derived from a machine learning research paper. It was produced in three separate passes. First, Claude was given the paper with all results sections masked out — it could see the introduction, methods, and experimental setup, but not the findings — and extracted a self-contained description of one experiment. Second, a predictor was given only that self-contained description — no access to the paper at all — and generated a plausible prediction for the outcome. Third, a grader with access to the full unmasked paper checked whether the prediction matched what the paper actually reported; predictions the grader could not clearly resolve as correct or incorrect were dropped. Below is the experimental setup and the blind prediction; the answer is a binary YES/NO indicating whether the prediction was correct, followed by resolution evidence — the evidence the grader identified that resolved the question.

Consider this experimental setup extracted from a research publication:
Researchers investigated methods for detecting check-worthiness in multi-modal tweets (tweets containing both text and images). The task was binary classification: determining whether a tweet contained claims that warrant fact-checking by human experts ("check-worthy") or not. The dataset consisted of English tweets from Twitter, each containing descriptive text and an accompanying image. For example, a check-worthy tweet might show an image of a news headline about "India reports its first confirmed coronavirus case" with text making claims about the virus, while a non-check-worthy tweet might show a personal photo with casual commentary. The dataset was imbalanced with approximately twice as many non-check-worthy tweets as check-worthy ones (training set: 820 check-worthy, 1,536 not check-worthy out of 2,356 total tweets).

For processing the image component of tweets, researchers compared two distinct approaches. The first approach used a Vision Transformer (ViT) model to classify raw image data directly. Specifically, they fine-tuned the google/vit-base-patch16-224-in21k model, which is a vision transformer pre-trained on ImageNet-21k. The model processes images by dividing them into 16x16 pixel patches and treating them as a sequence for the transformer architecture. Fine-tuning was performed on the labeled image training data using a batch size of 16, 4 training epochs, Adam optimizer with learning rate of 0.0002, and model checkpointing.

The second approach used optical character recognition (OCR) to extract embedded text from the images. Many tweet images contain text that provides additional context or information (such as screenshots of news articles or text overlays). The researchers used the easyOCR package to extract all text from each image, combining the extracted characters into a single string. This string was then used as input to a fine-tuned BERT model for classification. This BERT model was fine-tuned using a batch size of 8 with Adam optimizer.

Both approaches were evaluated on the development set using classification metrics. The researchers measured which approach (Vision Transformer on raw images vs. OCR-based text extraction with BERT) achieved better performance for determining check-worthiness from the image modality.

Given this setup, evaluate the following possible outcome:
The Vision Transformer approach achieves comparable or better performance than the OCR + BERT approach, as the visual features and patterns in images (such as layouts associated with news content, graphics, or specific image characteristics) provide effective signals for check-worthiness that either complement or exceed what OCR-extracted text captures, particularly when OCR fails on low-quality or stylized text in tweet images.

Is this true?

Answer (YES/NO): NO